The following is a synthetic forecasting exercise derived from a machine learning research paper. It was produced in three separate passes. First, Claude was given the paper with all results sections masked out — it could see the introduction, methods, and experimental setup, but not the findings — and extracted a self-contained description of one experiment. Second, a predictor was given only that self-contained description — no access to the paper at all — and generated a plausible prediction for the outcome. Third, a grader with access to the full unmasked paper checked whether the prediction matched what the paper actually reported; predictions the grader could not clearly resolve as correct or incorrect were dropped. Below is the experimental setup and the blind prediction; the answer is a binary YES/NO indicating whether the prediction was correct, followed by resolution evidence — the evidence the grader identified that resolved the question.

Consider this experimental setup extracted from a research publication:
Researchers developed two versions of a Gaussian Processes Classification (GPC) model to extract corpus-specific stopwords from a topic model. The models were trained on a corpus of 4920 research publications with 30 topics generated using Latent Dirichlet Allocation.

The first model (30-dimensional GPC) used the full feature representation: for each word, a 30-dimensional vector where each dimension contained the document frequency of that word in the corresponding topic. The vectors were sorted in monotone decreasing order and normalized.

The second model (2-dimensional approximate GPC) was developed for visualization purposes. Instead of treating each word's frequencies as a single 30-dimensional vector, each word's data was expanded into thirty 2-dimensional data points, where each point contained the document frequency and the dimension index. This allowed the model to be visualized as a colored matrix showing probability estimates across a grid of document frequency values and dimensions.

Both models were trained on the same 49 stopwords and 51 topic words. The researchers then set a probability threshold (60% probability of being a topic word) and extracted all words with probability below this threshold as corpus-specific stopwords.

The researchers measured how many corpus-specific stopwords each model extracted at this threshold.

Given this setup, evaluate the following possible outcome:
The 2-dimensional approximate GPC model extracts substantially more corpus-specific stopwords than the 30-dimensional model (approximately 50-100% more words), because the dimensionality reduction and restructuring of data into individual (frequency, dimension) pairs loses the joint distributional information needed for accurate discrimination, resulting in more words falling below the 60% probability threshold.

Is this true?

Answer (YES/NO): NO